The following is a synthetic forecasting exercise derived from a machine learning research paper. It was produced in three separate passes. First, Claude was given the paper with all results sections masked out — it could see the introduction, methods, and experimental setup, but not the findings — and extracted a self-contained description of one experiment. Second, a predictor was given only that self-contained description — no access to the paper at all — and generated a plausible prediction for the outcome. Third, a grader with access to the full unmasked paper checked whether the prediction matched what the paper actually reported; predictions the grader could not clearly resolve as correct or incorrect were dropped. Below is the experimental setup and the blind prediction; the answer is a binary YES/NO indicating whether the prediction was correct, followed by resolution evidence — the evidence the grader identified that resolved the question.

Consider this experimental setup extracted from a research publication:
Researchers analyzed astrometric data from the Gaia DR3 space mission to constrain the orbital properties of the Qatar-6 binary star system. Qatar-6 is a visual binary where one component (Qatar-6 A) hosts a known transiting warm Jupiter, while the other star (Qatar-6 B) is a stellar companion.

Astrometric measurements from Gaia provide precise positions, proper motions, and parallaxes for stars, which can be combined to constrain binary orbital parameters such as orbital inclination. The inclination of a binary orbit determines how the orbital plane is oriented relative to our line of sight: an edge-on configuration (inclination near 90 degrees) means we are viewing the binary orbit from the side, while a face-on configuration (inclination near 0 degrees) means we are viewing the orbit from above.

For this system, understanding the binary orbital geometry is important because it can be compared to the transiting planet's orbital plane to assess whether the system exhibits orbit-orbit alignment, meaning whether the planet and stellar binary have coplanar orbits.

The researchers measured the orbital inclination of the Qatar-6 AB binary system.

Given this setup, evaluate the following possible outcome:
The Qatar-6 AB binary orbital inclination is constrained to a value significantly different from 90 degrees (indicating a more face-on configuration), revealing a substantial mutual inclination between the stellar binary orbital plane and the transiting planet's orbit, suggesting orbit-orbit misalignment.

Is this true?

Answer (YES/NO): NO